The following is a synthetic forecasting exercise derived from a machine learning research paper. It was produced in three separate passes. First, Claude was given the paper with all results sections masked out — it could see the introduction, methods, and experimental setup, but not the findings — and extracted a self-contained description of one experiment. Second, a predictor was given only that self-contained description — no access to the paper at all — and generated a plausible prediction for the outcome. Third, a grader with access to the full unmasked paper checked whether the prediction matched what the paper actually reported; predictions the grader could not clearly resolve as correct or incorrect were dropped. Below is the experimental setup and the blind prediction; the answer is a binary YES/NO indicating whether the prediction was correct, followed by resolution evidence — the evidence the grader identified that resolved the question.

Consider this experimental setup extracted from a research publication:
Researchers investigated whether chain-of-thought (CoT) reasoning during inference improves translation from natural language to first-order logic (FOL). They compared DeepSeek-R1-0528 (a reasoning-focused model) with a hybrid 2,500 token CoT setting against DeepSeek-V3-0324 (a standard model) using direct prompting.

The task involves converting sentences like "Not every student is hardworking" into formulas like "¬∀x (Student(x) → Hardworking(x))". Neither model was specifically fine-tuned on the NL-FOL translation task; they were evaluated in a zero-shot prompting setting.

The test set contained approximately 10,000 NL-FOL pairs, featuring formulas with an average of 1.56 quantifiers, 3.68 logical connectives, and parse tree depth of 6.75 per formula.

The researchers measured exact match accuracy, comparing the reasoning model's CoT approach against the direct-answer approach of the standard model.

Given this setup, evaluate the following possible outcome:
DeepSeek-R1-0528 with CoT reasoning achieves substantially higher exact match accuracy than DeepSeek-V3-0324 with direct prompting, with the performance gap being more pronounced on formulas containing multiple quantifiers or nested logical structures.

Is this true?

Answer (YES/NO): NO